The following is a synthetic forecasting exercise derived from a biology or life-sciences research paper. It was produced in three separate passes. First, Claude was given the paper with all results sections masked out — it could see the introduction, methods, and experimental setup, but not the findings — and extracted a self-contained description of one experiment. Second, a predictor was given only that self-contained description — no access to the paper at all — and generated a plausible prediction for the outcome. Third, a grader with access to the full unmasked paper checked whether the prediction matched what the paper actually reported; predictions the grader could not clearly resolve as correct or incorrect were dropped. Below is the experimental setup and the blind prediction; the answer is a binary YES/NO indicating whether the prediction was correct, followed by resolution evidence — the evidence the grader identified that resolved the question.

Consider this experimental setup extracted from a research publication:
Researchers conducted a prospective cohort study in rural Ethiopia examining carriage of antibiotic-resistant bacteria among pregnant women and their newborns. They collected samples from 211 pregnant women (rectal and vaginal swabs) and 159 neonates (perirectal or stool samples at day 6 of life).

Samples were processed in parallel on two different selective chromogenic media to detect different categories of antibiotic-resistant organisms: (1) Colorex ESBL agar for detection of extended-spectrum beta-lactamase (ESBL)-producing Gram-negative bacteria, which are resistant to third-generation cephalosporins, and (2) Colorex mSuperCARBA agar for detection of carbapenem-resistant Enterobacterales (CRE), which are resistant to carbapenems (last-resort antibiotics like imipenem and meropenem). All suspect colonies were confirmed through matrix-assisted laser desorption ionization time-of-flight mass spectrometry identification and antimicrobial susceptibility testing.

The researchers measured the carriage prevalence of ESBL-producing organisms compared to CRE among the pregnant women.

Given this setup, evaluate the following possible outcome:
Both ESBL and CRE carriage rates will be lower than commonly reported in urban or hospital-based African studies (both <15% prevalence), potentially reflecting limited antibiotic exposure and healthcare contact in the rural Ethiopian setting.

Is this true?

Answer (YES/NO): NO